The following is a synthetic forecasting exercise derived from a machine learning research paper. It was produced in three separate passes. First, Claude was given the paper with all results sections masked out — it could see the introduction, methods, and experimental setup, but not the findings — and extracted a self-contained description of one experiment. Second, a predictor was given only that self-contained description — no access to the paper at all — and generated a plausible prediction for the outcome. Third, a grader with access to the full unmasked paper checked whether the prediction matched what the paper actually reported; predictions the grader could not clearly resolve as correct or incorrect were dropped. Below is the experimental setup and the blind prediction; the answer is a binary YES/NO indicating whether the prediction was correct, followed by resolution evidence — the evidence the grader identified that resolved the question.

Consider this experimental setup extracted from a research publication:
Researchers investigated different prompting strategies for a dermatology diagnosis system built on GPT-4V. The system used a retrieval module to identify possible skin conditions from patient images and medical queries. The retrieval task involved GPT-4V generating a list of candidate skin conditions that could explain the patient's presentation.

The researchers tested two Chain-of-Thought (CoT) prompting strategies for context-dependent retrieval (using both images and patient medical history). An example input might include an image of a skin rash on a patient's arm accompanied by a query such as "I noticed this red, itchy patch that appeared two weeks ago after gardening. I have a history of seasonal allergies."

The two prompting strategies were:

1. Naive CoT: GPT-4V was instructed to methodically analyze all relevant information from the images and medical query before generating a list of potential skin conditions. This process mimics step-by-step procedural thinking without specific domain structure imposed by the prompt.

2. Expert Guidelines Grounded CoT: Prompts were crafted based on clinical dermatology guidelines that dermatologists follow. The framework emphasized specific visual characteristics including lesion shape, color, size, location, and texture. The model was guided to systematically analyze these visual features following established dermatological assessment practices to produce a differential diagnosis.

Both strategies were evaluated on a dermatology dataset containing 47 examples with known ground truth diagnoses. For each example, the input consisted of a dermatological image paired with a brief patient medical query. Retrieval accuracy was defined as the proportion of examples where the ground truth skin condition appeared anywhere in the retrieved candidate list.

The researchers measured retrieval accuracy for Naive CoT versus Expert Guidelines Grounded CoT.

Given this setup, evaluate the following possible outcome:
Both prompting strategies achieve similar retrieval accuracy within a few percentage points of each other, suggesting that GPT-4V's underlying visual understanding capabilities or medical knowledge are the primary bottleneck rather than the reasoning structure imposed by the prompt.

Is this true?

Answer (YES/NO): NO